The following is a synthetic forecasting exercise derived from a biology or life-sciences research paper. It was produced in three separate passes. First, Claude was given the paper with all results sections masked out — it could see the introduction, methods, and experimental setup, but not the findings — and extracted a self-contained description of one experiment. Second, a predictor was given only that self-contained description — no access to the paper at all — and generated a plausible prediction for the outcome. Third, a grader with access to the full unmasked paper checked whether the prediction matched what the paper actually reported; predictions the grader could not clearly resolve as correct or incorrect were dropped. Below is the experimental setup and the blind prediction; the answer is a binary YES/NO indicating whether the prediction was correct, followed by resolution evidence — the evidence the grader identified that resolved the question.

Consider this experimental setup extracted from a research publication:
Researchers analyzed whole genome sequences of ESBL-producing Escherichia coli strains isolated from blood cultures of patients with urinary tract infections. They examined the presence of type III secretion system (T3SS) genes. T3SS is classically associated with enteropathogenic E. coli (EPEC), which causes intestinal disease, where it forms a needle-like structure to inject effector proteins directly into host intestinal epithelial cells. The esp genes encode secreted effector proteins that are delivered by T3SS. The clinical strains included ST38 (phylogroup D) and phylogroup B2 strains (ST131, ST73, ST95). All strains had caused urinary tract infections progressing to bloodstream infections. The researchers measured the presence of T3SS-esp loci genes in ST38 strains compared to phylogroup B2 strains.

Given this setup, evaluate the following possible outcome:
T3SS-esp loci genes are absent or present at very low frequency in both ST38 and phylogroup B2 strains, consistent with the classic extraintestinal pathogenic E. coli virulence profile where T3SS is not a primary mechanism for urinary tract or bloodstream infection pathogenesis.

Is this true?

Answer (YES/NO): NO